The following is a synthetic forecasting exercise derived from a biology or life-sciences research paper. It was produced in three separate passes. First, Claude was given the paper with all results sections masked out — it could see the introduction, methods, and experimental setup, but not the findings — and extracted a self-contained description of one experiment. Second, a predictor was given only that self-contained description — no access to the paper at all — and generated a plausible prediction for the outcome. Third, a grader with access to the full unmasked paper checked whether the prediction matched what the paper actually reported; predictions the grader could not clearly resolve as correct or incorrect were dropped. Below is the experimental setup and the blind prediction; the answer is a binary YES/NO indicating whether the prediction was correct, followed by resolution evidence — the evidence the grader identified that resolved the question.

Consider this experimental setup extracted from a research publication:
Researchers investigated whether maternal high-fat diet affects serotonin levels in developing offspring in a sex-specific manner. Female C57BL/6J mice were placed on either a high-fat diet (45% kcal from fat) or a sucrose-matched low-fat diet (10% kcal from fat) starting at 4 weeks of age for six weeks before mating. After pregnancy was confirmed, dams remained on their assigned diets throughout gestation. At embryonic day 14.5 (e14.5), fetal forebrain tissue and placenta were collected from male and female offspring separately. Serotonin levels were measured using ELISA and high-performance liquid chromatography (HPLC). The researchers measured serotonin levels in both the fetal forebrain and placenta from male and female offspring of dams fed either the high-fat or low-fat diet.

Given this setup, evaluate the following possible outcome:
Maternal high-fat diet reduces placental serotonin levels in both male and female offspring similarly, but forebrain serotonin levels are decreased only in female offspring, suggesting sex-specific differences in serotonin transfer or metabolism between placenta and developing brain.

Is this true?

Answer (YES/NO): NO